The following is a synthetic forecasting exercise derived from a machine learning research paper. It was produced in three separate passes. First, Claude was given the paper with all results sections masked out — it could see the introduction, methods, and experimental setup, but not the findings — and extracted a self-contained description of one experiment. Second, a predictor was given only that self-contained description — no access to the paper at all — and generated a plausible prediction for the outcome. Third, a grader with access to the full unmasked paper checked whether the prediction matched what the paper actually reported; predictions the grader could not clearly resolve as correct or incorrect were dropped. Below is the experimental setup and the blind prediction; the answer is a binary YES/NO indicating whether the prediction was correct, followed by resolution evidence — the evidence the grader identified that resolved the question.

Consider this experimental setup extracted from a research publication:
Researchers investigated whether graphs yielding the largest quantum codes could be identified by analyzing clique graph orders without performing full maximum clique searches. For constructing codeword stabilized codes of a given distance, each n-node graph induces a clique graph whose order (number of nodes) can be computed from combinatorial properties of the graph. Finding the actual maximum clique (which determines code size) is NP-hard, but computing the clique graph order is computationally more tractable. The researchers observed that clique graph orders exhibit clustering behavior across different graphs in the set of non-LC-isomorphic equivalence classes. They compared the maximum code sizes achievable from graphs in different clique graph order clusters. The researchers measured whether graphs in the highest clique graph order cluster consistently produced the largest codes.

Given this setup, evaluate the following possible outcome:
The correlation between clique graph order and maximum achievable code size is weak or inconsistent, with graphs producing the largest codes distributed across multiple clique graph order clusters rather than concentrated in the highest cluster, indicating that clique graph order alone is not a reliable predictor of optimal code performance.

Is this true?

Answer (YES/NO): NO